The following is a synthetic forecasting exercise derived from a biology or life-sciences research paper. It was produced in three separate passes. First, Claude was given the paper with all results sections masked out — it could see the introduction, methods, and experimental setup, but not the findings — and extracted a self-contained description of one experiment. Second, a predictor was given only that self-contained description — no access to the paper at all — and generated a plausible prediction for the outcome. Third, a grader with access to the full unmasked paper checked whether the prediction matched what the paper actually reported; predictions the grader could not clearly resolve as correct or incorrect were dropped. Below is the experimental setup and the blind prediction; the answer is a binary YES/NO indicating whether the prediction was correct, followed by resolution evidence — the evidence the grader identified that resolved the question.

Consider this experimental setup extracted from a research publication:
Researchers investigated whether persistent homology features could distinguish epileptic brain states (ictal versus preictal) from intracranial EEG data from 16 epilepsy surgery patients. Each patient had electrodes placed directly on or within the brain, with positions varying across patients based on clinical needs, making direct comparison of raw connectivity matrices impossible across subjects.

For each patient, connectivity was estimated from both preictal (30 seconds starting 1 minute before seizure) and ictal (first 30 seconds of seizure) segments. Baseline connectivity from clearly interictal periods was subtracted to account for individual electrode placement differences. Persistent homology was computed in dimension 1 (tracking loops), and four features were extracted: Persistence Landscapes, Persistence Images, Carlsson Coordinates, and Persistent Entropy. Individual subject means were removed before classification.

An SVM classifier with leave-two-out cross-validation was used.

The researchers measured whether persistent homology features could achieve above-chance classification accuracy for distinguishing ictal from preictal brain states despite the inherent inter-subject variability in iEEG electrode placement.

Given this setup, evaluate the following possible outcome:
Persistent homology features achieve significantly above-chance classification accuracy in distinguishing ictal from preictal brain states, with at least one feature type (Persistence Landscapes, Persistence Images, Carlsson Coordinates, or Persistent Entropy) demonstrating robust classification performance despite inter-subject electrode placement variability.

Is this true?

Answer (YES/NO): YES